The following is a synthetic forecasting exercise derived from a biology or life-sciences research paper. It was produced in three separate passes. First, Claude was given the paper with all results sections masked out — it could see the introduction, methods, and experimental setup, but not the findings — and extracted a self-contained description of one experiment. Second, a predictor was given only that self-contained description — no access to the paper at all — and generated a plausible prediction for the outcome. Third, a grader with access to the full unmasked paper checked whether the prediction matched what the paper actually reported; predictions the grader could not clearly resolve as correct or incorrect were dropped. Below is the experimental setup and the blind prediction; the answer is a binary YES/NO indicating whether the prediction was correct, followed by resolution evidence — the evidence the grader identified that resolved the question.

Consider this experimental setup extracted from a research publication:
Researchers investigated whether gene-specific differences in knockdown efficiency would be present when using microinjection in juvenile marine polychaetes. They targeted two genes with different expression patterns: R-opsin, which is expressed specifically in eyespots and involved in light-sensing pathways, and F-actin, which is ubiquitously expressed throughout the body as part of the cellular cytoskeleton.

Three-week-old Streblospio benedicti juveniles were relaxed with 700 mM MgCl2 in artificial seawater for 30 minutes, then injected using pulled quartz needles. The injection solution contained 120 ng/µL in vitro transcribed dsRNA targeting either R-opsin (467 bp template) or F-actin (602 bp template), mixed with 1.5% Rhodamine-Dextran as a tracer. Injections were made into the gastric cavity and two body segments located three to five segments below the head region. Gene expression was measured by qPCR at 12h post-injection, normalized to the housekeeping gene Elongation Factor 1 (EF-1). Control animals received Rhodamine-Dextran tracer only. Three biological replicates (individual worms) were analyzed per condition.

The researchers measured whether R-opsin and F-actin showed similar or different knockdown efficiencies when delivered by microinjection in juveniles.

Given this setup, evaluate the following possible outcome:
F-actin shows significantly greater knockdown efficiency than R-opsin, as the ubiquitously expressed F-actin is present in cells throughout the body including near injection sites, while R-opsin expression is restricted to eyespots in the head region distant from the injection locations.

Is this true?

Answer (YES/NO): NO